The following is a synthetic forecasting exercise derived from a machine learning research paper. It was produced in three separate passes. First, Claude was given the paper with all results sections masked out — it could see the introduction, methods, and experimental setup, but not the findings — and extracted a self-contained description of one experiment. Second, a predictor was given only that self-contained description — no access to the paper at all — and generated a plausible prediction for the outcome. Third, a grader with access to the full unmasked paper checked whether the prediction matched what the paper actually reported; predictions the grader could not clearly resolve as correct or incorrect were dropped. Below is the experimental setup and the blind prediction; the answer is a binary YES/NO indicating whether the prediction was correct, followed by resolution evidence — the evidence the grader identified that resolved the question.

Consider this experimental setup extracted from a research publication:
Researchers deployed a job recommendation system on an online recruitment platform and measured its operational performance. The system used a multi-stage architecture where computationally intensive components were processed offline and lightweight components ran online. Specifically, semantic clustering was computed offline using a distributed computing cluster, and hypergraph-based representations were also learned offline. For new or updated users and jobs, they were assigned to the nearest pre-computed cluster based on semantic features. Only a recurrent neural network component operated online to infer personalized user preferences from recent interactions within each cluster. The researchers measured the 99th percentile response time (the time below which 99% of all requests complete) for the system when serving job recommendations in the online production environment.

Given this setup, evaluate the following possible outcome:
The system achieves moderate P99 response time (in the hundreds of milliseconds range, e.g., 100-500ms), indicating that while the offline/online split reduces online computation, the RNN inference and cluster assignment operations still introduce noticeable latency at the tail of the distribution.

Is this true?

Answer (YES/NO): NO